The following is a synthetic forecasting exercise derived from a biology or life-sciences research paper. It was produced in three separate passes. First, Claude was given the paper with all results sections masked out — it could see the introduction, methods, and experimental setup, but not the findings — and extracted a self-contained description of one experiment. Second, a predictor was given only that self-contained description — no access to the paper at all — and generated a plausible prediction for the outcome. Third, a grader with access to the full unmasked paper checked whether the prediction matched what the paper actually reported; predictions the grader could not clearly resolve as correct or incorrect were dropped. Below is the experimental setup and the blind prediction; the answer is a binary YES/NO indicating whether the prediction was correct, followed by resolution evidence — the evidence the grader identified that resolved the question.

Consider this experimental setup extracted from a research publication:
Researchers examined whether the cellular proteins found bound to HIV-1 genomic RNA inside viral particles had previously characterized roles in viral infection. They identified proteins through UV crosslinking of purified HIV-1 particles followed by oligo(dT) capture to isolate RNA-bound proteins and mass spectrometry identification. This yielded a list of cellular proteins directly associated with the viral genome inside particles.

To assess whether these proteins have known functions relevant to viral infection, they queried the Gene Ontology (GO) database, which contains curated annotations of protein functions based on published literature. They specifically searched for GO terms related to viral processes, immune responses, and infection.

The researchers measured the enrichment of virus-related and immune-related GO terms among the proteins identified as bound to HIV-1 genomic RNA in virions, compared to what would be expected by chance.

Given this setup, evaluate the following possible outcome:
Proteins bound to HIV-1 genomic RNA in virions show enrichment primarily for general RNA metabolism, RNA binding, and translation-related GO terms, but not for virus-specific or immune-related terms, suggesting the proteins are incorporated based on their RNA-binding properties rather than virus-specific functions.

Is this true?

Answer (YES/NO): NO